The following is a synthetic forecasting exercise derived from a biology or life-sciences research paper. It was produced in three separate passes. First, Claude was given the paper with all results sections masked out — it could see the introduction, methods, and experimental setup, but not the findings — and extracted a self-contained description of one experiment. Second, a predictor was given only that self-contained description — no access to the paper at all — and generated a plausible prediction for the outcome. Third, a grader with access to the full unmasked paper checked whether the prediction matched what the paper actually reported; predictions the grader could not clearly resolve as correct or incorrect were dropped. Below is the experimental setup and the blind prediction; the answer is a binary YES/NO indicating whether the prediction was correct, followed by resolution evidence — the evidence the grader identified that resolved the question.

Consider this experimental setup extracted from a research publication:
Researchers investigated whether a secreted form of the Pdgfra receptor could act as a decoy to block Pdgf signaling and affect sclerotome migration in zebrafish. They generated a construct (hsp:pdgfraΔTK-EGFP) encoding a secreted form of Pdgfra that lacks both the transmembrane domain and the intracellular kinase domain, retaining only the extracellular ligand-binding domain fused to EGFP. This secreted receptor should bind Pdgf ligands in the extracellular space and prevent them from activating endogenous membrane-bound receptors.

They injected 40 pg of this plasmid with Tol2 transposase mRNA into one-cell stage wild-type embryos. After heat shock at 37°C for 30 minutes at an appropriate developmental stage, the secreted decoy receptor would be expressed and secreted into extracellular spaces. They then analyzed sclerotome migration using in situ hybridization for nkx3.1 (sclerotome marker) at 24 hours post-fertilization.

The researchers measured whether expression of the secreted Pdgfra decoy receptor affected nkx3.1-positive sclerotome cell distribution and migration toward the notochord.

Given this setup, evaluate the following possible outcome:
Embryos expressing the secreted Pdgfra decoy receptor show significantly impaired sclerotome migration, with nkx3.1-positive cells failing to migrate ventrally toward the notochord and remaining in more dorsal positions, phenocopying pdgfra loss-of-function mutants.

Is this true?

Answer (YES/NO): YES